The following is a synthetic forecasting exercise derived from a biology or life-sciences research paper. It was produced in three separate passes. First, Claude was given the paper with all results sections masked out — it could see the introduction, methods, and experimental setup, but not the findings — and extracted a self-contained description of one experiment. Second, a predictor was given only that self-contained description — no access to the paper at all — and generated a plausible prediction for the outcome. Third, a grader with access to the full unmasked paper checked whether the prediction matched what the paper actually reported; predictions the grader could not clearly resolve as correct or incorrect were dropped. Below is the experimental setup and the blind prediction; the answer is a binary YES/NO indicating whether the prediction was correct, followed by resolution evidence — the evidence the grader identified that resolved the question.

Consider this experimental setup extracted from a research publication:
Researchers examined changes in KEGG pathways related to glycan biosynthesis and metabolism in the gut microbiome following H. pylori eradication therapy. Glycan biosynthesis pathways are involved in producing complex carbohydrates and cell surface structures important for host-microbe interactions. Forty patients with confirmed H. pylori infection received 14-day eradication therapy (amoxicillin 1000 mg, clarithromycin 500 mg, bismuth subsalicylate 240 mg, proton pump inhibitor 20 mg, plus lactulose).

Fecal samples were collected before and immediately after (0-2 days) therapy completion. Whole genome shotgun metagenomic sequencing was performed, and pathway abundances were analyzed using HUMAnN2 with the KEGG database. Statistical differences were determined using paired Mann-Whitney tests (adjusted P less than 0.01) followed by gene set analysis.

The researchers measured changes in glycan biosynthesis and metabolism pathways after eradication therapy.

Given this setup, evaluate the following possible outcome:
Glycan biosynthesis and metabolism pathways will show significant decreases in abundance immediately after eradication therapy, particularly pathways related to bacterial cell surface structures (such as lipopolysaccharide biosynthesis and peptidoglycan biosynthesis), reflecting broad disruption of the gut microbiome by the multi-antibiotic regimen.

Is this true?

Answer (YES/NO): YES